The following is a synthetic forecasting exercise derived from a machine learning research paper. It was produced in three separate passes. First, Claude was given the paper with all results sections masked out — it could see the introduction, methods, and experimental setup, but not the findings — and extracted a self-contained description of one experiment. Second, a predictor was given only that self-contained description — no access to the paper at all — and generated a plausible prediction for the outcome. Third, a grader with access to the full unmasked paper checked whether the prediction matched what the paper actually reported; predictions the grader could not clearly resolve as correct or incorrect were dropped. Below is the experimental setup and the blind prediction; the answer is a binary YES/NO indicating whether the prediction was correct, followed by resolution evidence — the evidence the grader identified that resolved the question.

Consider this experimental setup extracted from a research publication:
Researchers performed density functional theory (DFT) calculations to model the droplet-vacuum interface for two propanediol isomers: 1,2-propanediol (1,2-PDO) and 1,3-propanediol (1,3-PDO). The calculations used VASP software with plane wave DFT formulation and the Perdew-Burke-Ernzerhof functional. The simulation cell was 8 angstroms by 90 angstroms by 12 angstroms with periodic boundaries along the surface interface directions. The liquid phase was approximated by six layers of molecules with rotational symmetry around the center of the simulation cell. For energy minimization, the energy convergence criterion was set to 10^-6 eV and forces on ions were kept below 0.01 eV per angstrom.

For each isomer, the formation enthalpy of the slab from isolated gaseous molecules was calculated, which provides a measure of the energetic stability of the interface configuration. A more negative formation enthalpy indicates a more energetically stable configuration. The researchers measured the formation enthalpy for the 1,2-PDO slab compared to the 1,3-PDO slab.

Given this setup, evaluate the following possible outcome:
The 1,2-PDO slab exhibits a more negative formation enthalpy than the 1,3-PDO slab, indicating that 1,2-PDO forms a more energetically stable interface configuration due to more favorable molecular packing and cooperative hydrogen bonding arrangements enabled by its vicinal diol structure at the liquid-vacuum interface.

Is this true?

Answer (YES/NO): NO